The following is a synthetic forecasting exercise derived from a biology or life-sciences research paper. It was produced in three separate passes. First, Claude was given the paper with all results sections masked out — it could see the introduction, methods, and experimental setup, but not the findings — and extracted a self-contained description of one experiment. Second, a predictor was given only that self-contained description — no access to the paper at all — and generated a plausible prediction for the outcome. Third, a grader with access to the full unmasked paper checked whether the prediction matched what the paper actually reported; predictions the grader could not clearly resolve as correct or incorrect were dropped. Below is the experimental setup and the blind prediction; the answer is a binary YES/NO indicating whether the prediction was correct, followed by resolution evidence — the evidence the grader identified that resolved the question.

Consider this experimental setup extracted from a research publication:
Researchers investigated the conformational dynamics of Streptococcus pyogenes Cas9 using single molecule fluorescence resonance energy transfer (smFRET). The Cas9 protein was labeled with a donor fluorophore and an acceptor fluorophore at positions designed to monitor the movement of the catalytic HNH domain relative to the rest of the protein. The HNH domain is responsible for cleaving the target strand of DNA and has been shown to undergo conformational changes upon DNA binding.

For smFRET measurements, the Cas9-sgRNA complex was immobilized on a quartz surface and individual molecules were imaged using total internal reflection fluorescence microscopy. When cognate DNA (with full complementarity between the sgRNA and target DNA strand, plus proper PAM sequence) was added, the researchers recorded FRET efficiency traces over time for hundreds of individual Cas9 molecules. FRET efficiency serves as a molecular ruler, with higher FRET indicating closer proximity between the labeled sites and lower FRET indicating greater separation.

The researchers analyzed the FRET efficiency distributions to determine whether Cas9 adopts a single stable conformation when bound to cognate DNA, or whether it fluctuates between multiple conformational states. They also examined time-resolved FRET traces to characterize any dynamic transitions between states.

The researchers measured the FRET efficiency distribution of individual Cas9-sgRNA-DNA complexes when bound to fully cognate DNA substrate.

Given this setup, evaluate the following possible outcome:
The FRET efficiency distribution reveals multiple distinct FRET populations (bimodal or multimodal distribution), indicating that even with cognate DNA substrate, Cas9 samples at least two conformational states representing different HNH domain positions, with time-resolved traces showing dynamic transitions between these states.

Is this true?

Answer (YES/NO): YES